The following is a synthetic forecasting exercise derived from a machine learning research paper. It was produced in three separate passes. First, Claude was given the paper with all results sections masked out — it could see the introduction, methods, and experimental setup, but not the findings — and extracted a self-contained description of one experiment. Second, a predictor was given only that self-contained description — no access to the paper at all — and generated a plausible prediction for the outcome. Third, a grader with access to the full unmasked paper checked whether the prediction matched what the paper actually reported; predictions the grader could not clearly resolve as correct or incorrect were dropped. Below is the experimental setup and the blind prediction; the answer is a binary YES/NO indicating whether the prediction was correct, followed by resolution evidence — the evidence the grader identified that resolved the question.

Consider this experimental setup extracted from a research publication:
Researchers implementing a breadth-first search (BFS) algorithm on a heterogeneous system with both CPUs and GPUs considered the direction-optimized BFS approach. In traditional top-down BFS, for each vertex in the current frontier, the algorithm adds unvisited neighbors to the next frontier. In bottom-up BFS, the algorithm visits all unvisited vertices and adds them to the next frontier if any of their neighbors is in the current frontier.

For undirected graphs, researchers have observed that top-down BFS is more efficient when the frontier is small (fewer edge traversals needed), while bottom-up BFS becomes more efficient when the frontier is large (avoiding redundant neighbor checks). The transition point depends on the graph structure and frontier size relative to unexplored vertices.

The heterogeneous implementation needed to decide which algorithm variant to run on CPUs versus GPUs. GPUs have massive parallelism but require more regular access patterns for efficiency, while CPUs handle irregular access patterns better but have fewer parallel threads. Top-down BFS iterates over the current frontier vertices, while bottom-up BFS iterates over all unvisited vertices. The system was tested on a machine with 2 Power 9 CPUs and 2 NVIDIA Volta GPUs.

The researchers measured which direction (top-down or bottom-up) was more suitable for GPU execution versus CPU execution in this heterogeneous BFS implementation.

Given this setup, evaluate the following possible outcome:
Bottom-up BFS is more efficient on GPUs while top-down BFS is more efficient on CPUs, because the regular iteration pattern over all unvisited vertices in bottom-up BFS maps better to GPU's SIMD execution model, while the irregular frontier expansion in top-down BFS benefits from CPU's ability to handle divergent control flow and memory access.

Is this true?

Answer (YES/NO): YES